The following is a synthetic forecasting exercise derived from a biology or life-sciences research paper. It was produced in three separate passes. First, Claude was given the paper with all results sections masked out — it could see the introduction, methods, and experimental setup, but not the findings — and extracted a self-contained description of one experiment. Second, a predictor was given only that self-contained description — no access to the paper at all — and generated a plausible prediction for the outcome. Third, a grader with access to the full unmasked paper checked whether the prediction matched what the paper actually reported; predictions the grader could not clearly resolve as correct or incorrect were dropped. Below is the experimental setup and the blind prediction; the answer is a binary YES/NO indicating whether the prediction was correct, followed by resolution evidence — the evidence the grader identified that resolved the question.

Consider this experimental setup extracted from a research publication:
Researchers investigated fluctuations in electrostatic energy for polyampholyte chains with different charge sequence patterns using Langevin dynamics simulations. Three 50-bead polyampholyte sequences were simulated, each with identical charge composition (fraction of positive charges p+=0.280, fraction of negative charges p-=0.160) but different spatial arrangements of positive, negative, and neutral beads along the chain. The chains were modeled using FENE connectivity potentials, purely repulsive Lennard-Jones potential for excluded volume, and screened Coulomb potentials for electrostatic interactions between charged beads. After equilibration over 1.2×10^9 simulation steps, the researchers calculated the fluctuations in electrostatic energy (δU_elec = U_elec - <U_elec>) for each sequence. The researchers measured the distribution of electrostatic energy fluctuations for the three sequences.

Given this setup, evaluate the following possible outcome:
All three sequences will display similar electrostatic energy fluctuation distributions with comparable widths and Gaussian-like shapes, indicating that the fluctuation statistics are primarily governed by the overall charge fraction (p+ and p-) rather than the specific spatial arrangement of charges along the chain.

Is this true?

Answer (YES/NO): NO